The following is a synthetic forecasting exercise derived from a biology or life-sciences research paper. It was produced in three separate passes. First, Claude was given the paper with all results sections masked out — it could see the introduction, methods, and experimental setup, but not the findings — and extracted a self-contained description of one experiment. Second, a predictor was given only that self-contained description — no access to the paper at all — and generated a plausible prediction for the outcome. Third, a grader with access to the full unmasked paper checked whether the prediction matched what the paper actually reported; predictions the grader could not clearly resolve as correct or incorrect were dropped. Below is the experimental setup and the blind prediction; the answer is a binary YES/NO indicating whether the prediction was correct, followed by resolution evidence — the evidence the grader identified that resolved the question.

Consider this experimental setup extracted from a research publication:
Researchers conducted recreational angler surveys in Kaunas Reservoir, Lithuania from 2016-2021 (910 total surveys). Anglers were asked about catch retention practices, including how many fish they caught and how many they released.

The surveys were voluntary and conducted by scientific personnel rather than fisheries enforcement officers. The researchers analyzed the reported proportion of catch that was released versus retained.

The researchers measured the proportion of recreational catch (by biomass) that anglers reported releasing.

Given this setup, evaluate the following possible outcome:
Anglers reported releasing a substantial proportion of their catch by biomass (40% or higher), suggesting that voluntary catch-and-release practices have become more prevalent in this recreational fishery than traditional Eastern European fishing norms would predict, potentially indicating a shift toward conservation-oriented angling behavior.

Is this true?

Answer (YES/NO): YES